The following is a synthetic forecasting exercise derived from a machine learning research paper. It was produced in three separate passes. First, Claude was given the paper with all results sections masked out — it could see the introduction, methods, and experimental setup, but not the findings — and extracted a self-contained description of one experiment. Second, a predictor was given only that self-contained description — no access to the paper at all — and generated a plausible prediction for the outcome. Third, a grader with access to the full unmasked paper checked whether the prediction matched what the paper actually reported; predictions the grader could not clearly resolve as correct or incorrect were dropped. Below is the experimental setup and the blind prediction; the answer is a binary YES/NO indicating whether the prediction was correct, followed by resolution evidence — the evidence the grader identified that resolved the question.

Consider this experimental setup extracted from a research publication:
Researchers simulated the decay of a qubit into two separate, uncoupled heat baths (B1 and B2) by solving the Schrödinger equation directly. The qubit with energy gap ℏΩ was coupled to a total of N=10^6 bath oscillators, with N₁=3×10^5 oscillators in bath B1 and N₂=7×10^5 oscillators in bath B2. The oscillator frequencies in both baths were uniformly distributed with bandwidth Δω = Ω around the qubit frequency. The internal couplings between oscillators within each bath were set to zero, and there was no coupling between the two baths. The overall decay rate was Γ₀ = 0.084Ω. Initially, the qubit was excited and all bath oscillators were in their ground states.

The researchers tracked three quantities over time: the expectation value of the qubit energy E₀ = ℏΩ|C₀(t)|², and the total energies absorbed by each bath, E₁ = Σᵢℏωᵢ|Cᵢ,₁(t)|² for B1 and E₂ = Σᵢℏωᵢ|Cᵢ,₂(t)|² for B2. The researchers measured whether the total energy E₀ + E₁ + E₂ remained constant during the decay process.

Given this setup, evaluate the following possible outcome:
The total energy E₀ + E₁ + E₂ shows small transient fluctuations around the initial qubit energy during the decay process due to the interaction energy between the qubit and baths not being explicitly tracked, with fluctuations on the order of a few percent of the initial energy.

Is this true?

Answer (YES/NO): NO